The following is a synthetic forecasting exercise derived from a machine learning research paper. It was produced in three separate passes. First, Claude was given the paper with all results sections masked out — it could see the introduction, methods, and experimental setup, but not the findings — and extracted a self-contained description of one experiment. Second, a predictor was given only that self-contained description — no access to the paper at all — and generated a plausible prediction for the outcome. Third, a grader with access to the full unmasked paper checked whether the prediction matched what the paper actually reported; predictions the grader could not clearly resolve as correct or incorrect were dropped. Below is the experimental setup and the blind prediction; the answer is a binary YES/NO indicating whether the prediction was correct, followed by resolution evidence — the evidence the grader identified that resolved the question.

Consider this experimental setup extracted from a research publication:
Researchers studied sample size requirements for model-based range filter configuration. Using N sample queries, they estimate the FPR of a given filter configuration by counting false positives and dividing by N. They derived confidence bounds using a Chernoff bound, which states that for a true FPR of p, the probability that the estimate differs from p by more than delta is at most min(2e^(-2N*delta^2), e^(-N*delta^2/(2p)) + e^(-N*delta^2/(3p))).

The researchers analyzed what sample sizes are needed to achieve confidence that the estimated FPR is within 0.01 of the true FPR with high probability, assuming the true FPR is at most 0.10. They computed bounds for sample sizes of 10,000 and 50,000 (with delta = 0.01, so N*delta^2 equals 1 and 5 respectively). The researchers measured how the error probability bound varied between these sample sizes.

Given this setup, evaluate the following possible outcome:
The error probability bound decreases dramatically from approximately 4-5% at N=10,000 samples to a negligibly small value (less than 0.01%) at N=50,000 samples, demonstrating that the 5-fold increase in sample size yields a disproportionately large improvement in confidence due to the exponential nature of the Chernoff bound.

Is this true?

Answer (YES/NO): NO